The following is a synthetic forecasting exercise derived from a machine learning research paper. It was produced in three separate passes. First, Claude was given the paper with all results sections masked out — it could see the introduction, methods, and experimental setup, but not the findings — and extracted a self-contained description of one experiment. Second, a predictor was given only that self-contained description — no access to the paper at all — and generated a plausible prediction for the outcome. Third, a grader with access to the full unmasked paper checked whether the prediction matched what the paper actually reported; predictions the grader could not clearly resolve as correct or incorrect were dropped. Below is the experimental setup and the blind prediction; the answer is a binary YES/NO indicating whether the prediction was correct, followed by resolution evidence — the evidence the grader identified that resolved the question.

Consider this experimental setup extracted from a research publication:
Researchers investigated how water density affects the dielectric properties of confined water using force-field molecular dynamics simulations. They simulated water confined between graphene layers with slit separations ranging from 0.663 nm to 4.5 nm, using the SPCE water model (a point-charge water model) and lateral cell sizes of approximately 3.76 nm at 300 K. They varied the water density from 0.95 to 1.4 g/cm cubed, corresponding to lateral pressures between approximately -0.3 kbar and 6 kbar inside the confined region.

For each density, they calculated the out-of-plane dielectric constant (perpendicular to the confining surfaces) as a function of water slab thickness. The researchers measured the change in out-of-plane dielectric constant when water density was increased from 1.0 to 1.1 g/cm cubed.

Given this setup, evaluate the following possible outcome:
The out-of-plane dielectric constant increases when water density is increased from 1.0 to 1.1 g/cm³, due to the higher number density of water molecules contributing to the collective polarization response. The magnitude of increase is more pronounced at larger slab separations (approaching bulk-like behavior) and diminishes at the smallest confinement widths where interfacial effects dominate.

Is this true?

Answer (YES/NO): NO